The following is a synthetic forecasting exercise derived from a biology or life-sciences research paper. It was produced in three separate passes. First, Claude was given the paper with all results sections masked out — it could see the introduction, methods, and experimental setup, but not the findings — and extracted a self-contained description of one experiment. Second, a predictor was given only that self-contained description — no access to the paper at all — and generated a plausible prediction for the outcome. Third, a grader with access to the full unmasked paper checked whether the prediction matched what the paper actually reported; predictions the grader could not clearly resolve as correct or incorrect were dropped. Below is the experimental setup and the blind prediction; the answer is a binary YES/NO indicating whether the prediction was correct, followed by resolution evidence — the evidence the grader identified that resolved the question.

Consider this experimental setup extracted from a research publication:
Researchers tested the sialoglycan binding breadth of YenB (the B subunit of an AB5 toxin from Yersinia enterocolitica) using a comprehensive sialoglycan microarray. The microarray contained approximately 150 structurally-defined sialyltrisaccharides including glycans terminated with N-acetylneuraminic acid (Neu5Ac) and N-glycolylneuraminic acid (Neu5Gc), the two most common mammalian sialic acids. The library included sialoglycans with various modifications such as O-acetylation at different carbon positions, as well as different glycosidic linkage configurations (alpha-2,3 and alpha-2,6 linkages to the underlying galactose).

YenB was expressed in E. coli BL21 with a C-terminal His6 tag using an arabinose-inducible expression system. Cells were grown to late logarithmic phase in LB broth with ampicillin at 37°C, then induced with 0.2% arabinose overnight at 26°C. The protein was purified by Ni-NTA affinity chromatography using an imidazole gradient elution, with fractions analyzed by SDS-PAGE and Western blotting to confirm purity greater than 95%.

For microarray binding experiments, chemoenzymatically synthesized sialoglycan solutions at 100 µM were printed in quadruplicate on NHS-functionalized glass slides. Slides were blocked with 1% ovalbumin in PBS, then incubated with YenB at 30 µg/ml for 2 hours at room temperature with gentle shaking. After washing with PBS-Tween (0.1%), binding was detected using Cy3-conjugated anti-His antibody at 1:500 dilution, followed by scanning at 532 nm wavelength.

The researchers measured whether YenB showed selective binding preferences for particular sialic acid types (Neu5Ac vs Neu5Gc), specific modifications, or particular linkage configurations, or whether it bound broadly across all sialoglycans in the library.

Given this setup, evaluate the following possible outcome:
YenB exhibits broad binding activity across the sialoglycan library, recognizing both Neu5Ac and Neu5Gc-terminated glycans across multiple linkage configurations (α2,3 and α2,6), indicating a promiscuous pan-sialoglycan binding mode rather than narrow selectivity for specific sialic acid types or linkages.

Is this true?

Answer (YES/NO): YES